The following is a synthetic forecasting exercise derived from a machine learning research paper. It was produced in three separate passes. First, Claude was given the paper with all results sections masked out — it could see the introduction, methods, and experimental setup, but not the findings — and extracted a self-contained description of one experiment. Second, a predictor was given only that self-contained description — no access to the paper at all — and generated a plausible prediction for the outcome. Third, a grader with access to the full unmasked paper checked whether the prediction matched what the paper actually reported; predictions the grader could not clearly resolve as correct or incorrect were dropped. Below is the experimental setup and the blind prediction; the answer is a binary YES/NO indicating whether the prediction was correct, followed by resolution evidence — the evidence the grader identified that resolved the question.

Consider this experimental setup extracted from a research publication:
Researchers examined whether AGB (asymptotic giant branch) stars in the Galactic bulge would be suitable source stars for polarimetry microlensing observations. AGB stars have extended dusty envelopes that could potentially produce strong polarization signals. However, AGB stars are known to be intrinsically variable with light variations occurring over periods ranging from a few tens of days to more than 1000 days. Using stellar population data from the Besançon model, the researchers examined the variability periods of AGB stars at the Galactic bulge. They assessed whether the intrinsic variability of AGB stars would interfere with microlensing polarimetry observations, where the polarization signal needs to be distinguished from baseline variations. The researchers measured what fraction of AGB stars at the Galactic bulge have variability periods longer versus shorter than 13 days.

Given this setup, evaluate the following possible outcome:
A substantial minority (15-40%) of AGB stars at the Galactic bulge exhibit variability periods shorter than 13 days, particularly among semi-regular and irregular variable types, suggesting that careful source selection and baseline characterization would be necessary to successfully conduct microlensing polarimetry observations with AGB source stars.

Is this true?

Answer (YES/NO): NO